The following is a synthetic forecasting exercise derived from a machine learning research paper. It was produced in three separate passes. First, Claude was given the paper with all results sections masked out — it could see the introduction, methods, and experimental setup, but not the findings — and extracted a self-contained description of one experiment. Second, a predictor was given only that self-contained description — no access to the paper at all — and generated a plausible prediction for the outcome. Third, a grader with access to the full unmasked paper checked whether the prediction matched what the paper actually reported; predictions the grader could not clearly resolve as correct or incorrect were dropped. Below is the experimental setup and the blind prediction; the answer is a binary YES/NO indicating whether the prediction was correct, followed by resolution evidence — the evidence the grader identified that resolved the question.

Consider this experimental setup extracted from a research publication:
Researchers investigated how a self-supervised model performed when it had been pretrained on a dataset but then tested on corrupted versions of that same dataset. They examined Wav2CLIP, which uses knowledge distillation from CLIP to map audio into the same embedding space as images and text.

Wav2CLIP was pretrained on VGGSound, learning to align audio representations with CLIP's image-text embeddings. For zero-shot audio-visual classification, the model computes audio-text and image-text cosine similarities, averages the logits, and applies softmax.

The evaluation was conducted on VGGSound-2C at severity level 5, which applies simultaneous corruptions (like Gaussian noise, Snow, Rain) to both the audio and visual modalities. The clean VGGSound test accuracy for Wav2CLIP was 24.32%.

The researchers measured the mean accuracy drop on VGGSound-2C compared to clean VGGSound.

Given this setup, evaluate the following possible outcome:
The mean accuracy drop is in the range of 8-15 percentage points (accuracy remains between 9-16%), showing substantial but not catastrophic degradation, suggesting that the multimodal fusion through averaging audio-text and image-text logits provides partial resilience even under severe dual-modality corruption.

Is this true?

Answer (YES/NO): NO